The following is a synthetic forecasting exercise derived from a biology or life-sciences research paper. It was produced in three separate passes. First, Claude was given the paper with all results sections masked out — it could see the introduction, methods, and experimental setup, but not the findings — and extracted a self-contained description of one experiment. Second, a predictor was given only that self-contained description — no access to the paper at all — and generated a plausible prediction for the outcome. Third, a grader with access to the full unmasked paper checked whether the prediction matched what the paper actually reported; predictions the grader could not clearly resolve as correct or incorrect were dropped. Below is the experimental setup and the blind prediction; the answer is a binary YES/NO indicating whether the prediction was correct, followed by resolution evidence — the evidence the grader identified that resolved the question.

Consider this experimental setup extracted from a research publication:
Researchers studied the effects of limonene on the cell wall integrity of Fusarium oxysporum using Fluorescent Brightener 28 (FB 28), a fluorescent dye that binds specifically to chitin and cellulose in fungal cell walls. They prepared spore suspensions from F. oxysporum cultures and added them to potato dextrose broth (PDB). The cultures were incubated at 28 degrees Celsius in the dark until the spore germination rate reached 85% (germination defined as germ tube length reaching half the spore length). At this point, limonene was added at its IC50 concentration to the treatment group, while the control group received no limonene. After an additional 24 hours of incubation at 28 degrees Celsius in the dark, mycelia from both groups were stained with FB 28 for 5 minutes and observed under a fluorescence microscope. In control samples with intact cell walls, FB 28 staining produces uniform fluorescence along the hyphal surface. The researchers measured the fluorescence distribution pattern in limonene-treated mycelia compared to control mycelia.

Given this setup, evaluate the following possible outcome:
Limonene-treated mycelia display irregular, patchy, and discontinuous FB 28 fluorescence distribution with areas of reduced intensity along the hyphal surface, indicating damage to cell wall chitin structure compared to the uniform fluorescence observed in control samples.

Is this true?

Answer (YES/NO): NO